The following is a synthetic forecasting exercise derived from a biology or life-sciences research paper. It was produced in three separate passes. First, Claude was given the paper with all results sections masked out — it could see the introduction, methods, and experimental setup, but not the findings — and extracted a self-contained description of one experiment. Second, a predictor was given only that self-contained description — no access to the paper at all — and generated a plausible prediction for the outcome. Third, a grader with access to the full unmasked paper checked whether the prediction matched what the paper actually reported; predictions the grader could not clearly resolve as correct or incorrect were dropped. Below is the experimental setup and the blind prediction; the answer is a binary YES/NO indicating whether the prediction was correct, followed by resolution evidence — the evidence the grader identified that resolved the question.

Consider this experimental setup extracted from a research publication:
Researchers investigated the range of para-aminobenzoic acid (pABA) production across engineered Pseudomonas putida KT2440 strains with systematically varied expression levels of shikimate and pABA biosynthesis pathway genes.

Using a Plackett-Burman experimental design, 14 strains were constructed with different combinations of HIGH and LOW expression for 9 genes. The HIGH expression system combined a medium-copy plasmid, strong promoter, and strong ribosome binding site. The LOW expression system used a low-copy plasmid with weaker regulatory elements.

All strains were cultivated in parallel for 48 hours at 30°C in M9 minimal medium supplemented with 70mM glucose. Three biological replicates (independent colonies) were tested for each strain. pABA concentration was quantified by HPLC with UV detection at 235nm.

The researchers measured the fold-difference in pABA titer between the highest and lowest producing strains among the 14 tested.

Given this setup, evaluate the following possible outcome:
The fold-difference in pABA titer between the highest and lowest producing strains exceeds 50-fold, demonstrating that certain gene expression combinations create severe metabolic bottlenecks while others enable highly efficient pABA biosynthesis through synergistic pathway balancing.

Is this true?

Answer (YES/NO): YES